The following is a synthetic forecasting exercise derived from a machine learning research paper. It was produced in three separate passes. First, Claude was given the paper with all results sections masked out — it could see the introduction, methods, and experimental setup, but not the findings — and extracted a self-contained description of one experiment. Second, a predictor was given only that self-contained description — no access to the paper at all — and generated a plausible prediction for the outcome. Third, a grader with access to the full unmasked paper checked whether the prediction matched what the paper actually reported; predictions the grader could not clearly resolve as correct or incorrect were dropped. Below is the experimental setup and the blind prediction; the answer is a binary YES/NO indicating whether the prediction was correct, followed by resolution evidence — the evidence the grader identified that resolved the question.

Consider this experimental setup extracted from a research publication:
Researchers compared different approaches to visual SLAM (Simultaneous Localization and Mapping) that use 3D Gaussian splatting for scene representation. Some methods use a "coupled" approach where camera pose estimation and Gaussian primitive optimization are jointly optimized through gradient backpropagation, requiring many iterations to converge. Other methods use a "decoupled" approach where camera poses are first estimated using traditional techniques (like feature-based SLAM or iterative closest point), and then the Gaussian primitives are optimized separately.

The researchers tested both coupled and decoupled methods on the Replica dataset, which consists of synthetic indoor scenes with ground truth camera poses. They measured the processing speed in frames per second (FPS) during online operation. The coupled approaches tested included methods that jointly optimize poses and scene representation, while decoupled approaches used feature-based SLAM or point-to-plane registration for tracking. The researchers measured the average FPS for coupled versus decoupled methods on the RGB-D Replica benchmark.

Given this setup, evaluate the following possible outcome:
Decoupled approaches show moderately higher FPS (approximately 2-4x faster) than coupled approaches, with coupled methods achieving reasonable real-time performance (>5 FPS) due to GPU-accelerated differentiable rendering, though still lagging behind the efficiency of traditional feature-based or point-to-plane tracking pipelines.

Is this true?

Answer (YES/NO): NO